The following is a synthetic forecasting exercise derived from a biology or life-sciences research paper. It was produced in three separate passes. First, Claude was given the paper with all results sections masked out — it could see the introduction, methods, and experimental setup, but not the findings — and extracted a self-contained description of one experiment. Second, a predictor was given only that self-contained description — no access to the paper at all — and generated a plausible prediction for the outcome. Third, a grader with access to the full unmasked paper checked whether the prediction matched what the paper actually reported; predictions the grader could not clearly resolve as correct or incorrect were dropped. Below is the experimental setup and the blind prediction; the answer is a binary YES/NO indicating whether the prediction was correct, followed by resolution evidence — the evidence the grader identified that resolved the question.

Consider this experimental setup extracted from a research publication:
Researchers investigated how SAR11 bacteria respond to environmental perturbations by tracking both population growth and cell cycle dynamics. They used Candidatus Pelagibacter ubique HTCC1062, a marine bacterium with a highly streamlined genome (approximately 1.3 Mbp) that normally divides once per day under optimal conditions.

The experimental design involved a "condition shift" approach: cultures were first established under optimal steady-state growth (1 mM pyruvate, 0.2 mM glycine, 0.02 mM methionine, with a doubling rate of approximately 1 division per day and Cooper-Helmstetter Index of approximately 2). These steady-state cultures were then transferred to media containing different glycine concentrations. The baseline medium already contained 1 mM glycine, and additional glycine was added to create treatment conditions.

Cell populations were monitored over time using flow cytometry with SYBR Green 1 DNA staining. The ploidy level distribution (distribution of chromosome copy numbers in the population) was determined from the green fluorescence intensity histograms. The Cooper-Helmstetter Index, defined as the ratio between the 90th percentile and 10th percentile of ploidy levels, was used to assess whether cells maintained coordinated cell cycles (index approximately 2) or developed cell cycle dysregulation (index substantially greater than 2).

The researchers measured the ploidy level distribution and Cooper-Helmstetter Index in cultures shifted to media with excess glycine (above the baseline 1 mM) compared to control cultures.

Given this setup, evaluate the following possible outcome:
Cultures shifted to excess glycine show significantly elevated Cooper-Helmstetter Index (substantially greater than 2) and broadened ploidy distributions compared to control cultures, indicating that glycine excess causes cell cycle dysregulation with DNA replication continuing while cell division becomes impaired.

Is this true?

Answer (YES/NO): YES